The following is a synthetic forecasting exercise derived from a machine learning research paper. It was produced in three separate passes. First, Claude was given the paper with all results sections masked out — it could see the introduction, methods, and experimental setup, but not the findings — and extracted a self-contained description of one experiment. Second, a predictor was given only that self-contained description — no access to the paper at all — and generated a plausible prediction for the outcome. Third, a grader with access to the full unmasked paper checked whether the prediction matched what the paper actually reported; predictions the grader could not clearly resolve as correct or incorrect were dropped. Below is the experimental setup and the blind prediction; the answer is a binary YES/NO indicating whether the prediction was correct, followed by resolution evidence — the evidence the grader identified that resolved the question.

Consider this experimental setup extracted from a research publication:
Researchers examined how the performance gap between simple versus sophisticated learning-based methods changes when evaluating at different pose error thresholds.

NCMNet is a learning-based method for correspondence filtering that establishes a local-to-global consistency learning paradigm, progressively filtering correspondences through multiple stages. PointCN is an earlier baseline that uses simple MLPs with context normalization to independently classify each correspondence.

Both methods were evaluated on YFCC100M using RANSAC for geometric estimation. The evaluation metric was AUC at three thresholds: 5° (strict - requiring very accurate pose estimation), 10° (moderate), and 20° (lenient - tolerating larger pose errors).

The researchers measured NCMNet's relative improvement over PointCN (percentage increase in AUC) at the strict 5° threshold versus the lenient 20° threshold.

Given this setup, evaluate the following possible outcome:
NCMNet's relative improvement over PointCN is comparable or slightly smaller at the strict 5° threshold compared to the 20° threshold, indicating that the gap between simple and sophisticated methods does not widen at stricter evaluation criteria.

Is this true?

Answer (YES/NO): NO